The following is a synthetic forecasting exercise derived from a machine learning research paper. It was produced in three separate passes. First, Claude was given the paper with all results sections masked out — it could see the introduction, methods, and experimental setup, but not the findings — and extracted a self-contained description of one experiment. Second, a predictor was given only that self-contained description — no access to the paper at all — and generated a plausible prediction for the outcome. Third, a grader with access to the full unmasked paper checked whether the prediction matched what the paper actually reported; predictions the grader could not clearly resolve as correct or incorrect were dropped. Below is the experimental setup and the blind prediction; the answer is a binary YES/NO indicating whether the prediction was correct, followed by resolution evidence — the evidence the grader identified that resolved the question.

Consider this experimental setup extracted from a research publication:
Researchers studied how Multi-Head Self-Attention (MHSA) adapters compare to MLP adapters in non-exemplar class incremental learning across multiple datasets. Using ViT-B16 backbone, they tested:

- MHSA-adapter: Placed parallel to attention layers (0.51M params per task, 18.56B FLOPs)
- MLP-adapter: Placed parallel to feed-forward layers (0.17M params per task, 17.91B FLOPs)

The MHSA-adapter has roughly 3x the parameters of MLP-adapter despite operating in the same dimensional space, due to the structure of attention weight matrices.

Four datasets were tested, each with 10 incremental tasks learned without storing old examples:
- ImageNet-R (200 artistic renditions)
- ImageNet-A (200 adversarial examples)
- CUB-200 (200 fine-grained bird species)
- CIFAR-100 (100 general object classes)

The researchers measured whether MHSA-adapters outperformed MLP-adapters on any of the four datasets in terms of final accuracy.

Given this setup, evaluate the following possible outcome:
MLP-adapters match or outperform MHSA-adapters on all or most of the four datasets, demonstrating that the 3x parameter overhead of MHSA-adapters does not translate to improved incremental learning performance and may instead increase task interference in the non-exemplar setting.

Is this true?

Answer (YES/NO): YES